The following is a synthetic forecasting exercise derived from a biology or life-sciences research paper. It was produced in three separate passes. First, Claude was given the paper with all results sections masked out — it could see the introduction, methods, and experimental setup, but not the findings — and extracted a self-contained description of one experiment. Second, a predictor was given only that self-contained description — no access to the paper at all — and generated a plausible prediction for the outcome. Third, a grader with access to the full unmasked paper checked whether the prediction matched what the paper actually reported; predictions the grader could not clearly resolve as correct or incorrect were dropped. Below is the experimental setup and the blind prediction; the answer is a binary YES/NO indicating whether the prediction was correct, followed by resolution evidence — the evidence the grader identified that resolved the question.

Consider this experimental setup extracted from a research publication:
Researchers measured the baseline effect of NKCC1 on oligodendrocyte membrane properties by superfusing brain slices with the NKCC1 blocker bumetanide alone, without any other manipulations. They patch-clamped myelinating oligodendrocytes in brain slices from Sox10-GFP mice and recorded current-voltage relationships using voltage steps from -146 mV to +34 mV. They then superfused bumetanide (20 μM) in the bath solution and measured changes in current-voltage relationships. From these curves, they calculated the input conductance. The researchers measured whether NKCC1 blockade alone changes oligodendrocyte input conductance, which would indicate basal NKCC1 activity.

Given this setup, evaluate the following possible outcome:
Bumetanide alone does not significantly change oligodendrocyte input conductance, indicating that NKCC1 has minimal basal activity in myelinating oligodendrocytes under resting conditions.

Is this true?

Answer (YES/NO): NO